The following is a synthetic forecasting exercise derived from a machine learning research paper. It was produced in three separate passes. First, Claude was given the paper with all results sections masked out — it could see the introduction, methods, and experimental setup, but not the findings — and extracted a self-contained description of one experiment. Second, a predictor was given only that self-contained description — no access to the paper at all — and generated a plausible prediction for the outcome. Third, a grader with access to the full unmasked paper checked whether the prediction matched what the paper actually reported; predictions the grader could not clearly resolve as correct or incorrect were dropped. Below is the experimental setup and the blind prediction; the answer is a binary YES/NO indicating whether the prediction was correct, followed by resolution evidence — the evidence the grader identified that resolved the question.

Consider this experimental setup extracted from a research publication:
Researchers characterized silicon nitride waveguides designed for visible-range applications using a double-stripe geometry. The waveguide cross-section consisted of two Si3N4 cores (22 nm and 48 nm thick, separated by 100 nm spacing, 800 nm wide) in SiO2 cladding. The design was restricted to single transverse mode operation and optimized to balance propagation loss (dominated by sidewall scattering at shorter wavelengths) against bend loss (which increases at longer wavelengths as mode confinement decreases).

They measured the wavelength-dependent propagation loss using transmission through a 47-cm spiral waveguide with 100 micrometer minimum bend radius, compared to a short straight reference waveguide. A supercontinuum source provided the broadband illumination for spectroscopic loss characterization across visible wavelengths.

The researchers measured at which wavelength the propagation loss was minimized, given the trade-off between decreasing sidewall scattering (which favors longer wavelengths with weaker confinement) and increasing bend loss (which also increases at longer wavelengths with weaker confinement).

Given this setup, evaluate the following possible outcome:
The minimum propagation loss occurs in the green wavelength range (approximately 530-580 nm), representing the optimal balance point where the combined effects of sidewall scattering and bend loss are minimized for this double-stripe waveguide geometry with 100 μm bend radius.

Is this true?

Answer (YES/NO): NO